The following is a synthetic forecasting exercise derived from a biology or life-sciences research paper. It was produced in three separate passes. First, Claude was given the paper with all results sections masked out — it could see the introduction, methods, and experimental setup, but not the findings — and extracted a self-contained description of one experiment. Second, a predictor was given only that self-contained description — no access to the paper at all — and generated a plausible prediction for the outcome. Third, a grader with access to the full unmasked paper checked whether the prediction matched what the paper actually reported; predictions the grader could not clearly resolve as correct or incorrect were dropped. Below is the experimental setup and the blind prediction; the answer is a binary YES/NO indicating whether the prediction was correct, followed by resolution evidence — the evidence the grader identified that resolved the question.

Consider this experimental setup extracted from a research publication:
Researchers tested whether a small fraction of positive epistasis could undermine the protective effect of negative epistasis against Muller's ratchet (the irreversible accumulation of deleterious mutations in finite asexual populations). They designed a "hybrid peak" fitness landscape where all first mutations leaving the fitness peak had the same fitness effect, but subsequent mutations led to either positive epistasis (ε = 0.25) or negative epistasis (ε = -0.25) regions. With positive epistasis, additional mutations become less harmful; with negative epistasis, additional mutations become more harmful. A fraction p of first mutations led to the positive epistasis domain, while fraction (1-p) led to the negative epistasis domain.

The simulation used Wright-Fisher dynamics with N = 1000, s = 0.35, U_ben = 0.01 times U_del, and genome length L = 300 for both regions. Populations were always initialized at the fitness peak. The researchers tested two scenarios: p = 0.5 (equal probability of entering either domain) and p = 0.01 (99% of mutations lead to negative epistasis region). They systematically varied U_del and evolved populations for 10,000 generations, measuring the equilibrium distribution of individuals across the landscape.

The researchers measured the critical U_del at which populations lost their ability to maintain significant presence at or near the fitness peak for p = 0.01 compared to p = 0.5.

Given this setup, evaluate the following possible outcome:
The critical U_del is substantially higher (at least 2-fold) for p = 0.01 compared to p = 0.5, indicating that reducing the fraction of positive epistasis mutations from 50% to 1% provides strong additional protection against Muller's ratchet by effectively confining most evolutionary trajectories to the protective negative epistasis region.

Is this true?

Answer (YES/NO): NO